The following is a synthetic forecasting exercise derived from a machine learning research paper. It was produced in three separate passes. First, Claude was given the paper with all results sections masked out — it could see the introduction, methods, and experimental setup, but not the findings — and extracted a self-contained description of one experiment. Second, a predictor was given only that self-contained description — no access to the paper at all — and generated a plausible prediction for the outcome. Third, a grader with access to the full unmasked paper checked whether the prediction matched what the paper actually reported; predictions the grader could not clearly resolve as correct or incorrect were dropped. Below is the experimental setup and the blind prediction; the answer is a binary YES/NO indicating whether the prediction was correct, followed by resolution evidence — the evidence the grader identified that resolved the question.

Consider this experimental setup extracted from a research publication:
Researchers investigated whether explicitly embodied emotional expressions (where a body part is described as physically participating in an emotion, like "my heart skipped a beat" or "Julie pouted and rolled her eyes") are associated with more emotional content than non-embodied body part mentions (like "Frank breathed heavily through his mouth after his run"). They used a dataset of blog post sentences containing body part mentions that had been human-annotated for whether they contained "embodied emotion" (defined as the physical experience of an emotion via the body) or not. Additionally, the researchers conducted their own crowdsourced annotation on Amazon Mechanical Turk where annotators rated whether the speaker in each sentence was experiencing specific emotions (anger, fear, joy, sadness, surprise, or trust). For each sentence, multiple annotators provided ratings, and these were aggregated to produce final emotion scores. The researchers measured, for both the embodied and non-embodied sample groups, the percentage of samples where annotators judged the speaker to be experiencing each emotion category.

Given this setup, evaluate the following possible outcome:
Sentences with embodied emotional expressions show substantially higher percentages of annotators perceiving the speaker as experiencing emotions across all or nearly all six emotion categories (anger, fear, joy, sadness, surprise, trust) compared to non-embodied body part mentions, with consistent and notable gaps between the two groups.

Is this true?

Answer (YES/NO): NO